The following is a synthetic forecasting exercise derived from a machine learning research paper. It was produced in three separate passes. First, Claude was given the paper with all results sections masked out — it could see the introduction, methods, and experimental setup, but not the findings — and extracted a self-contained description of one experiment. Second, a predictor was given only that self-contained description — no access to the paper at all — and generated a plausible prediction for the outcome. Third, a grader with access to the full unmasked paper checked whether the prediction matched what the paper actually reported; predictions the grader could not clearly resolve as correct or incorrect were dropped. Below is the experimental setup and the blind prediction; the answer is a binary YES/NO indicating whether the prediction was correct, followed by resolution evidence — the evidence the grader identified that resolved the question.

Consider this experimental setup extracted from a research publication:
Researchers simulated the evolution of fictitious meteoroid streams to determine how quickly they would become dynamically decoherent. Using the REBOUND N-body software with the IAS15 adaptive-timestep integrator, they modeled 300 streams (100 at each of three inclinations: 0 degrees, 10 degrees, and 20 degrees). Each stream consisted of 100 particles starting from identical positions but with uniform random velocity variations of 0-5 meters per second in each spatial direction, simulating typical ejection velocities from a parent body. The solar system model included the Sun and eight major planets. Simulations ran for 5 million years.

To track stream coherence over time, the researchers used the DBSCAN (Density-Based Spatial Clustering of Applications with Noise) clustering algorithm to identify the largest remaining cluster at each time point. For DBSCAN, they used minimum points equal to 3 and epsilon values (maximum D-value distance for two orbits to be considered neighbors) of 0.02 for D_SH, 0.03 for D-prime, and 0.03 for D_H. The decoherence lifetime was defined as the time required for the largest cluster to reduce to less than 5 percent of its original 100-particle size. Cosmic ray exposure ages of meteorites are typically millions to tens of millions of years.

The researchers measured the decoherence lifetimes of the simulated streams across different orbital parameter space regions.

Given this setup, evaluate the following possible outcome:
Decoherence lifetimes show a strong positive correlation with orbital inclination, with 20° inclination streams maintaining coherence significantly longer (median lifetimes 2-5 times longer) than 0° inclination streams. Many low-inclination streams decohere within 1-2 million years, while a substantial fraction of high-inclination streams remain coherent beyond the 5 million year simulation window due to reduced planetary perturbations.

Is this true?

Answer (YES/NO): NO